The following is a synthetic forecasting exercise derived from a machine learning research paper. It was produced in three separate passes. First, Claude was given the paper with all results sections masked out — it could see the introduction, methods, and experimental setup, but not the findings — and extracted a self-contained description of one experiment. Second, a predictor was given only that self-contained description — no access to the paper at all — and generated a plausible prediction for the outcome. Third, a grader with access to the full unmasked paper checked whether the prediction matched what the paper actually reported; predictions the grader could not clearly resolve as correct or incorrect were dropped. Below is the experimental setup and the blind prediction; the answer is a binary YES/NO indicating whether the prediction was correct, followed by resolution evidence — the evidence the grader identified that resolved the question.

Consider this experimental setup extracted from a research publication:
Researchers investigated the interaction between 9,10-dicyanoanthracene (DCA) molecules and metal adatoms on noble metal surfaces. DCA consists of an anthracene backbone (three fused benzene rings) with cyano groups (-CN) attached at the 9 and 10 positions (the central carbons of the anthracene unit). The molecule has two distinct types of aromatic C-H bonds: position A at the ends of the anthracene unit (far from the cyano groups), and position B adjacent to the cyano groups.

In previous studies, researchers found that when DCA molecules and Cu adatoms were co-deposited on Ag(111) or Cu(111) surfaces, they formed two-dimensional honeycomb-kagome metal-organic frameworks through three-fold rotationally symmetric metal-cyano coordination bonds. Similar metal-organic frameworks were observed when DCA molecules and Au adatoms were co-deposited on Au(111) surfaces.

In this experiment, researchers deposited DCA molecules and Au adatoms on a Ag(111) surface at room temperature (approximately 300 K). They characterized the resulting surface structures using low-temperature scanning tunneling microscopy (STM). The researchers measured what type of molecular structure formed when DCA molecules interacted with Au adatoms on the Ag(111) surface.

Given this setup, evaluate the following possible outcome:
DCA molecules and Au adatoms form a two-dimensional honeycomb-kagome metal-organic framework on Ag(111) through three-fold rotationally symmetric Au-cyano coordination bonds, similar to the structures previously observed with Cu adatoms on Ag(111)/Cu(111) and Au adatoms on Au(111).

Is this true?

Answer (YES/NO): NO